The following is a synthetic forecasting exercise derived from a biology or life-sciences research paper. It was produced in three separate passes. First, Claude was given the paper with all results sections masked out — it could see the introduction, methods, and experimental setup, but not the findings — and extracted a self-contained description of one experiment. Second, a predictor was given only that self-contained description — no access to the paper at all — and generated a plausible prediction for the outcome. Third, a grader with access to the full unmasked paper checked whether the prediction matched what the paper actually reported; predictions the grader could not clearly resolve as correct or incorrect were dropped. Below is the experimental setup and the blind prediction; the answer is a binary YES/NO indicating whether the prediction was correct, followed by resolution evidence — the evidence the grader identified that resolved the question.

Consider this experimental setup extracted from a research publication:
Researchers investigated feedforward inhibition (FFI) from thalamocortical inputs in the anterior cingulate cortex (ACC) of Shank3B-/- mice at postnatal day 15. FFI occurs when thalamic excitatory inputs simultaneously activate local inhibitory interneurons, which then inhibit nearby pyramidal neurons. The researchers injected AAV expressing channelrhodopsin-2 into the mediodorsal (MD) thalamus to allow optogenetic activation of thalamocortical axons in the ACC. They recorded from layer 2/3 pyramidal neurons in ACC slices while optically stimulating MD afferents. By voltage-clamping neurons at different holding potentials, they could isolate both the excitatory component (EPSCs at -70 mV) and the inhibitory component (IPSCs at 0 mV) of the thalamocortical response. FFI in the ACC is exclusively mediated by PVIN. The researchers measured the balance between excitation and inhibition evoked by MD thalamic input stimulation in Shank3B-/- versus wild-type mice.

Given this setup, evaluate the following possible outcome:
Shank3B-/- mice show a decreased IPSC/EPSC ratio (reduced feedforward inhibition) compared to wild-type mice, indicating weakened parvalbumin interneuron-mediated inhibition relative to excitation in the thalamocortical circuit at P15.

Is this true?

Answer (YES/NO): YES